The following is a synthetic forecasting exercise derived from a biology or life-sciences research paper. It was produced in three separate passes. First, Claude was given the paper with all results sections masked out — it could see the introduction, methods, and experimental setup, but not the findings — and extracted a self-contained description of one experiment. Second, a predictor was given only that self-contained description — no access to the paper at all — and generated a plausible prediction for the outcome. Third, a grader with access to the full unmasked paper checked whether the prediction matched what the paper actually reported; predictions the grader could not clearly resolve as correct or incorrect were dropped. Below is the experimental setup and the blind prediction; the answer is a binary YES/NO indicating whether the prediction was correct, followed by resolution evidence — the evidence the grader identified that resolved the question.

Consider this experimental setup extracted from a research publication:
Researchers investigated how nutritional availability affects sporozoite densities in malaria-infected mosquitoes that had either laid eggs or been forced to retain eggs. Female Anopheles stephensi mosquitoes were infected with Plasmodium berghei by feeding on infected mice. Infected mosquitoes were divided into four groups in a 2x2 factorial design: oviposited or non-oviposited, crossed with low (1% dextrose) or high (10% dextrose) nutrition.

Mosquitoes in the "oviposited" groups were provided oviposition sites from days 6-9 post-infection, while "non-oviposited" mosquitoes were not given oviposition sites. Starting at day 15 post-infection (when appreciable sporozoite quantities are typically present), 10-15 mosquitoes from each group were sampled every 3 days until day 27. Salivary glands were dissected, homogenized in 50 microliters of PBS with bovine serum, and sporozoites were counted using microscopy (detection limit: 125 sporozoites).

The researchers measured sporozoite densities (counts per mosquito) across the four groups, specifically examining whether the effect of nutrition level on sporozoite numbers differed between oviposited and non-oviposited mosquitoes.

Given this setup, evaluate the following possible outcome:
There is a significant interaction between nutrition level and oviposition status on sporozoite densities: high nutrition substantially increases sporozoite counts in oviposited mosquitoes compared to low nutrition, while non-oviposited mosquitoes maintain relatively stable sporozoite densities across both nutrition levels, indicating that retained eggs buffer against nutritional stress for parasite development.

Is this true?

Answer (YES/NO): YES